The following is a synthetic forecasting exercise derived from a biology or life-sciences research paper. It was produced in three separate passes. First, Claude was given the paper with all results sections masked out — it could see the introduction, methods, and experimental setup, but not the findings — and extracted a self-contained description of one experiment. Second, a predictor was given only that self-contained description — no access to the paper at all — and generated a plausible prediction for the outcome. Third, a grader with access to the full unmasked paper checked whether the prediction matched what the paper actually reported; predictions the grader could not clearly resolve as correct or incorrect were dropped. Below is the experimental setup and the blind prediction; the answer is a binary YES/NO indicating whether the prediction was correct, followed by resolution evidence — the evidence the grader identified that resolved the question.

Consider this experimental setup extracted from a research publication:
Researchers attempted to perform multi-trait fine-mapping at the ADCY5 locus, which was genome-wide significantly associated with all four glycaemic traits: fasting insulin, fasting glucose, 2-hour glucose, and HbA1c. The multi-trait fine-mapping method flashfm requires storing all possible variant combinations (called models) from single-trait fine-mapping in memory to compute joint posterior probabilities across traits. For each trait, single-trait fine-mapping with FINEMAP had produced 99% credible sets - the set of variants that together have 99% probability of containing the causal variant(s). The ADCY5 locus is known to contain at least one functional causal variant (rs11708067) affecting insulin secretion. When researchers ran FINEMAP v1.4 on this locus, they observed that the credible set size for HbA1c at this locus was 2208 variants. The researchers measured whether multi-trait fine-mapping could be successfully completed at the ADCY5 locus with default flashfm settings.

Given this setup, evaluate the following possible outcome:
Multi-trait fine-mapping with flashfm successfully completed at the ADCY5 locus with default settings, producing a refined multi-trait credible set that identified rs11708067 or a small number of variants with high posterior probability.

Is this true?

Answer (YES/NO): NO